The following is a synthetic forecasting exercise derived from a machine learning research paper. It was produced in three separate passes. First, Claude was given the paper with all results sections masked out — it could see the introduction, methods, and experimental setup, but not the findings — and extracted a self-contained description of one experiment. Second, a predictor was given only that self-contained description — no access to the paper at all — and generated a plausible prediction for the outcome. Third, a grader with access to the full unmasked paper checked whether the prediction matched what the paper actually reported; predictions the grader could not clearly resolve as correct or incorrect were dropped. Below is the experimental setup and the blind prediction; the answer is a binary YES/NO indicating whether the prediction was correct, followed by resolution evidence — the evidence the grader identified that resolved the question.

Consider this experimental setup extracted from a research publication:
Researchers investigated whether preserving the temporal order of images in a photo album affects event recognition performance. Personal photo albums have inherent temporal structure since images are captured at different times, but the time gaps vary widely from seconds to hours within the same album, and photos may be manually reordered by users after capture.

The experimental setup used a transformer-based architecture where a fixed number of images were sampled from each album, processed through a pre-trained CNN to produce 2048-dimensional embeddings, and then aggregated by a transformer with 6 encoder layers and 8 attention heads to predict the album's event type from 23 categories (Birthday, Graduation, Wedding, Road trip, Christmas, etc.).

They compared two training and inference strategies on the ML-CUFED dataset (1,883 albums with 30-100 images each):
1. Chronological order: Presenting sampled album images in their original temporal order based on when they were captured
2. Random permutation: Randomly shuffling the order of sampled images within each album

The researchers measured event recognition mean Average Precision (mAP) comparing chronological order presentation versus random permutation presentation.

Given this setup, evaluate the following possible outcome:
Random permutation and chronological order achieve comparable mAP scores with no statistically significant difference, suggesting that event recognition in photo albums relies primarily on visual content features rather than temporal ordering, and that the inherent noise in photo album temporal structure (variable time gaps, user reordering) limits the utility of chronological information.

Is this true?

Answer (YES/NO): NO